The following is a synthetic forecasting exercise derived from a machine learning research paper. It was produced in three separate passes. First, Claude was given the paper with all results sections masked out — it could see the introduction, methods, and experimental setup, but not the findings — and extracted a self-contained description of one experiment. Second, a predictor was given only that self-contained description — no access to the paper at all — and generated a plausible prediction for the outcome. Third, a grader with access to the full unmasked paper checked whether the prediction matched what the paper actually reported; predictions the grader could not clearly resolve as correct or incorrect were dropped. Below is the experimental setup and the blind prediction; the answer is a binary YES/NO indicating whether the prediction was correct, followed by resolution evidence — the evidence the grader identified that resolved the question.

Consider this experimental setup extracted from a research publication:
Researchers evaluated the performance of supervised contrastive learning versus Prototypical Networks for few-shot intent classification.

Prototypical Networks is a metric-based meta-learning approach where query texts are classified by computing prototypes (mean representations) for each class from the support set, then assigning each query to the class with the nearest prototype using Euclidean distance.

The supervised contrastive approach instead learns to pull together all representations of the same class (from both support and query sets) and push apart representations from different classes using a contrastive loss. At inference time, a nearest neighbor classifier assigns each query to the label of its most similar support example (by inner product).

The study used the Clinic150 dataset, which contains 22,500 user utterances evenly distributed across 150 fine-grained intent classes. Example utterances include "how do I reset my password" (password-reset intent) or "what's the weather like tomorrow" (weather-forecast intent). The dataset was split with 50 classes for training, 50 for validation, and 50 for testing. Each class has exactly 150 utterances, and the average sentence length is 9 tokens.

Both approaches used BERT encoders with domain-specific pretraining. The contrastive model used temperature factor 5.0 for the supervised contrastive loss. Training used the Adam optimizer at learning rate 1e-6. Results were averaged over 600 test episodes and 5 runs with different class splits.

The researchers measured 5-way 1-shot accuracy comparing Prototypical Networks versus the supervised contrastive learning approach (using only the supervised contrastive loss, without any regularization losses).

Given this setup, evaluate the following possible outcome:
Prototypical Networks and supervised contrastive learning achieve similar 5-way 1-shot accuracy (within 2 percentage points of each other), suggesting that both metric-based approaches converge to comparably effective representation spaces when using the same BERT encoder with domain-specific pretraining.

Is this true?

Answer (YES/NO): YES